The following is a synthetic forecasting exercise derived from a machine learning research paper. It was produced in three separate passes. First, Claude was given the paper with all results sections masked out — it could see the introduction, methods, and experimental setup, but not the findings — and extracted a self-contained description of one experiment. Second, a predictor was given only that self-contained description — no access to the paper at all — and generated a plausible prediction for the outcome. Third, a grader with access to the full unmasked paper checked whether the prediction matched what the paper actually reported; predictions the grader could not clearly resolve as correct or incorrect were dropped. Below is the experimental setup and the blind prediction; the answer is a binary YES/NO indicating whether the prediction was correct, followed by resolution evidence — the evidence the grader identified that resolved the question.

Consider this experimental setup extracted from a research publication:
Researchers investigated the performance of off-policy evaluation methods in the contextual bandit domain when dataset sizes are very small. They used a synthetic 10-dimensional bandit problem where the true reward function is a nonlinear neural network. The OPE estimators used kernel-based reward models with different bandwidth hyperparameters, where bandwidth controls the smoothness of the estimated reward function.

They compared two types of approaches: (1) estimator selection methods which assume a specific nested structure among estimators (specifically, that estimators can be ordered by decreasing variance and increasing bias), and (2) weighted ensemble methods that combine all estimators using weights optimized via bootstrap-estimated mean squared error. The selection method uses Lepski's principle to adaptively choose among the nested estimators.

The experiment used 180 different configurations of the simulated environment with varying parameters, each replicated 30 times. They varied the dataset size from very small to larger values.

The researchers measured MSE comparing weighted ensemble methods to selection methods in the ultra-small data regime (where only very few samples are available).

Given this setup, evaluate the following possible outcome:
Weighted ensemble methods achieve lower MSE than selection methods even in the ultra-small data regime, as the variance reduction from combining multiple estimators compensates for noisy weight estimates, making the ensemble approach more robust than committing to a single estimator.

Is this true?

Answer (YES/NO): NO